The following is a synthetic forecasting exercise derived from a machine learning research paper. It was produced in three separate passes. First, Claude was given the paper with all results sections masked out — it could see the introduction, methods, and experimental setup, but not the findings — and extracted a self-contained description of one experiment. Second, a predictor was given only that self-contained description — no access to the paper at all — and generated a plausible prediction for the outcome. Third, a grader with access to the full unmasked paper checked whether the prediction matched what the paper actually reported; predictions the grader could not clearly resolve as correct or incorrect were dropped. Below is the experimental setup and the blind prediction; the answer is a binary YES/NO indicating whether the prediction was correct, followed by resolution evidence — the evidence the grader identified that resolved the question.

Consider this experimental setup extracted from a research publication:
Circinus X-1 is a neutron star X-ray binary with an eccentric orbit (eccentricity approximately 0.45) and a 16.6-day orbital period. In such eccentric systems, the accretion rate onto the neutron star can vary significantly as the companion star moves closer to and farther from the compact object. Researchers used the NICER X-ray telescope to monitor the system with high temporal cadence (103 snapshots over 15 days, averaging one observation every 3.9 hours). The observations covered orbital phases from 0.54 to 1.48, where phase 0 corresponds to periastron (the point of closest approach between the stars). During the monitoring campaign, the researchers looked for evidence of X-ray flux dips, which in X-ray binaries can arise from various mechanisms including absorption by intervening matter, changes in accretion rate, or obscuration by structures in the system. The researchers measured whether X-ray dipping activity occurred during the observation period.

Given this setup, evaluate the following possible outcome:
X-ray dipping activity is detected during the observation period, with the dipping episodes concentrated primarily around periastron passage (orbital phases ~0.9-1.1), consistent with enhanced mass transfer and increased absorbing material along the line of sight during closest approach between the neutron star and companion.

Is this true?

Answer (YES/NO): NO